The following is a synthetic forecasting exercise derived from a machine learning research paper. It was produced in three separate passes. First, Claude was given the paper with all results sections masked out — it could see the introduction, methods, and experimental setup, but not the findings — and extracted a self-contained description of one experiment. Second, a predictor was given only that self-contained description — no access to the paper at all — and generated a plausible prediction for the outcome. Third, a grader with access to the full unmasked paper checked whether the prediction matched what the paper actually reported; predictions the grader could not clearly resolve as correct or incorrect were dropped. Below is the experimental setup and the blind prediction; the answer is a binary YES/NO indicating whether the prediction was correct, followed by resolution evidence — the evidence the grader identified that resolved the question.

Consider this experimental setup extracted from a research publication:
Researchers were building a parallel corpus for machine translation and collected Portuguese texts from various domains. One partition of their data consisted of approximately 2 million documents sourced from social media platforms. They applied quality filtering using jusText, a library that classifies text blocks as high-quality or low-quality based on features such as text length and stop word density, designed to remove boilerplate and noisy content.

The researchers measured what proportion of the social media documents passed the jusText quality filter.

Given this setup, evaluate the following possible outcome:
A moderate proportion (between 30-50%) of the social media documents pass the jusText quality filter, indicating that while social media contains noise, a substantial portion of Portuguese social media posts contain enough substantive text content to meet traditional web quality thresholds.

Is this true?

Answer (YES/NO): NO